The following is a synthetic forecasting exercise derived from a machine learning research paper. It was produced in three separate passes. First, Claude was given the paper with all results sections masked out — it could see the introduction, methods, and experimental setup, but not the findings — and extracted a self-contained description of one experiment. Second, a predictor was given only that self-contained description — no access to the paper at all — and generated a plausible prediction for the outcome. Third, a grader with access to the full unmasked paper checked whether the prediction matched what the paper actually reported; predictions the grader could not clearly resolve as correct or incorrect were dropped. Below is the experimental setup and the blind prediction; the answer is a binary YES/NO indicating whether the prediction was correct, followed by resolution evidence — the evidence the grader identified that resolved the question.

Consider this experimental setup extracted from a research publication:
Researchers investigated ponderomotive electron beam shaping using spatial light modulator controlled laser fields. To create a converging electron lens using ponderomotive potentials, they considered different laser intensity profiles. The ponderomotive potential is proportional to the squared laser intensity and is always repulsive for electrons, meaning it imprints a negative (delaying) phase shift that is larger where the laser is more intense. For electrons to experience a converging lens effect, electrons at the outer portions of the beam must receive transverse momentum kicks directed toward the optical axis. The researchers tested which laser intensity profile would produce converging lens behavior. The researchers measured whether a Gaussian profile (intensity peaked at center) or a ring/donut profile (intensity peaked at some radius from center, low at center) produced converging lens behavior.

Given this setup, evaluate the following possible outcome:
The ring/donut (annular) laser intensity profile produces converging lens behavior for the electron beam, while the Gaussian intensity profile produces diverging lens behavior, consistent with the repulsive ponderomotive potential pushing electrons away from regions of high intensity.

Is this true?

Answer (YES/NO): YES